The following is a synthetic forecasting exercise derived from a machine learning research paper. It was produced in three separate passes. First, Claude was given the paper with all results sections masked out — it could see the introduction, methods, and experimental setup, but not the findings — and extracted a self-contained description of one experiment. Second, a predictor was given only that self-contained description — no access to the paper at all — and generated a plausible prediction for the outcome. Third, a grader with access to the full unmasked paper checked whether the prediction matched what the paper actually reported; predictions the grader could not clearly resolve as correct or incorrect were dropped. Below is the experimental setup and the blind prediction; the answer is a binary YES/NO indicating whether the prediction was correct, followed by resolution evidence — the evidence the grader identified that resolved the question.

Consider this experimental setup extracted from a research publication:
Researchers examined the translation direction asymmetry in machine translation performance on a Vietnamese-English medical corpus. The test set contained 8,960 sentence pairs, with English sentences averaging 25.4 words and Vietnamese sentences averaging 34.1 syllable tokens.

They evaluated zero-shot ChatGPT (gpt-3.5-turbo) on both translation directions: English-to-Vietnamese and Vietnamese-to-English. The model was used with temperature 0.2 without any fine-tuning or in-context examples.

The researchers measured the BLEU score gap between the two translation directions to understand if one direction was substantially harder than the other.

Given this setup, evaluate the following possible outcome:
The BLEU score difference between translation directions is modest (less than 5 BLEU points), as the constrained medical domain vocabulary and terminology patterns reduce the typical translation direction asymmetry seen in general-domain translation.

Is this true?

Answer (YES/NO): YES